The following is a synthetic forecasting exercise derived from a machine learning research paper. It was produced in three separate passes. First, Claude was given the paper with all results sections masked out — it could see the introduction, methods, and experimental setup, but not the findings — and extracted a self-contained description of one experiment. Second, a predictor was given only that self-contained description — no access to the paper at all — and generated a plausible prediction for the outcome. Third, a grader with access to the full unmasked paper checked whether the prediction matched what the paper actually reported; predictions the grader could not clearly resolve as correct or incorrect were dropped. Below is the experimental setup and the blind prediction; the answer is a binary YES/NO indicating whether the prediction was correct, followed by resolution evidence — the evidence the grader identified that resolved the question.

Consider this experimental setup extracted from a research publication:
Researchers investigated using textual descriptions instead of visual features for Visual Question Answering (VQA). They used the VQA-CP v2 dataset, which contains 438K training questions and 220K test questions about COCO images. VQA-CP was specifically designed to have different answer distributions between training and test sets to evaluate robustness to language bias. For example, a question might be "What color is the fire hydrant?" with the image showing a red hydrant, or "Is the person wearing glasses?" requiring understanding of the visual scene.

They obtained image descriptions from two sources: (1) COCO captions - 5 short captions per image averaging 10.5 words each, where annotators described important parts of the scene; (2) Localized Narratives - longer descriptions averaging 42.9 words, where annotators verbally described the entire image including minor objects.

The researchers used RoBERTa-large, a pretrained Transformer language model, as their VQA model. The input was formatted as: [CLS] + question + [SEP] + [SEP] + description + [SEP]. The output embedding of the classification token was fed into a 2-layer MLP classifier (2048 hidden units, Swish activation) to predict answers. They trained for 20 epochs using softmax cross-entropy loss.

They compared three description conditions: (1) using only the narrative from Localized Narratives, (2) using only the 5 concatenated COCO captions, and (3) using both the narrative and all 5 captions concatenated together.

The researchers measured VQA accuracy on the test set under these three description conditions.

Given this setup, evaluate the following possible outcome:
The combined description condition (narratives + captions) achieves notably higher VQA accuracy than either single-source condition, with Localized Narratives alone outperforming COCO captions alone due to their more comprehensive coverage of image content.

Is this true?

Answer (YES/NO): NO